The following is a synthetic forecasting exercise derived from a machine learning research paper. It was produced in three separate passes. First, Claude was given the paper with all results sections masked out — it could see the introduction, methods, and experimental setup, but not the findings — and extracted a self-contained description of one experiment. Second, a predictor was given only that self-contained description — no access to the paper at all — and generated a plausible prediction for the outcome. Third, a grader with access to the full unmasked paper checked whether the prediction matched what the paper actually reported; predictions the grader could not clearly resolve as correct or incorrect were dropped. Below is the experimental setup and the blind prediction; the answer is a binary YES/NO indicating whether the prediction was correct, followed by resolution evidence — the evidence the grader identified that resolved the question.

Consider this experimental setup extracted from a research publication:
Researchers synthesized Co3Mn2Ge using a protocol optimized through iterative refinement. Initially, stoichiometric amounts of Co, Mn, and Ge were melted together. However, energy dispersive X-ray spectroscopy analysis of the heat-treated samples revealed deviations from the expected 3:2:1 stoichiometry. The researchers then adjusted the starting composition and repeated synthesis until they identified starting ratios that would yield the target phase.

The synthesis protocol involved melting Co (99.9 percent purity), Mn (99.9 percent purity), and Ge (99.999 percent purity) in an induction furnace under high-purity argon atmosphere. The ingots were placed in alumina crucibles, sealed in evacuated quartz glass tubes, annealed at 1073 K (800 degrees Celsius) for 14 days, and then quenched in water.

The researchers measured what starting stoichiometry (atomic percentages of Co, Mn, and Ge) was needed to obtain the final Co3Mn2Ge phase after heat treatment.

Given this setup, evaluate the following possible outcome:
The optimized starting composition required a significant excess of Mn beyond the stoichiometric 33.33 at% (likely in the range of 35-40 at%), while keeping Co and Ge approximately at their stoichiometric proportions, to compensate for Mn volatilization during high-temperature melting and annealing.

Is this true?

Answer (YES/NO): NO